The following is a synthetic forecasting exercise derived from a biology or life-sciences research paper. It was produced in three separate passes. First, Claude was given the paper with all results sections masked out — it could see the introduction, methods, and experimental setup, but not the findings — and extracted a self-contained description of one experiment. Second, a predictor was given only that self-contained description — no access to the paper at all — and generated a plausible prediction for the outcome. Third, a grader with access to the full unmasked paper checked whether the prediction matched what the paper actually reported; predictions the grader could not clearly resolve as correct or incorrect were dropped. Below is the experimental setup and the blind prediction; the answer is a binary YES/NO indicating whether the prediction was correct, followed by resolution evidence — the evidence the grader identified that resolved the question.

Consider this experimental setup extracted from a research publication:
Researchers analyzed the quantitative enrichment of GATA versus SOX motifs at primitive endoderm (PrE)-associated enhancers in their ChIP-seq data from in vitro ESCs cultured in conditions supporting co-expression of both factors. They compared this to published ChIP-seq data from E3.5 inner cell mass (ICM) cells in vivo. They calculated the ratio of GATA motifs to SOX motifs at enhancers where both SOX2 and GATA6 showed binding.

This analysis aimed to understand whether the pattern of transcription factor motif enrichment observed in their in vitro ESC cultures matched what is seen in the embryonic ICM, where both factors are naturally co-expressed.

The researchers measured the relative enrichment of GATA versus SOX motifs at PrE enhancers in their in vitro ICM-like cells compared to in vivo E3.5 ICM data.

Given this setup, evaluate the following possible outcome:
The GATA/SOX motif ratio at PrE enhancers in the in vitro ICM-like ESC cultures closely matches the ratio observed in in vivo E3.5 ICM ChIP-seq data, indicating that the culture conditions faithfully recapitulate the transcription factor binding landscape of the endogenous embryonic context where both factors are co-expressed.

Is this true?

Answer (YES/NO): YES